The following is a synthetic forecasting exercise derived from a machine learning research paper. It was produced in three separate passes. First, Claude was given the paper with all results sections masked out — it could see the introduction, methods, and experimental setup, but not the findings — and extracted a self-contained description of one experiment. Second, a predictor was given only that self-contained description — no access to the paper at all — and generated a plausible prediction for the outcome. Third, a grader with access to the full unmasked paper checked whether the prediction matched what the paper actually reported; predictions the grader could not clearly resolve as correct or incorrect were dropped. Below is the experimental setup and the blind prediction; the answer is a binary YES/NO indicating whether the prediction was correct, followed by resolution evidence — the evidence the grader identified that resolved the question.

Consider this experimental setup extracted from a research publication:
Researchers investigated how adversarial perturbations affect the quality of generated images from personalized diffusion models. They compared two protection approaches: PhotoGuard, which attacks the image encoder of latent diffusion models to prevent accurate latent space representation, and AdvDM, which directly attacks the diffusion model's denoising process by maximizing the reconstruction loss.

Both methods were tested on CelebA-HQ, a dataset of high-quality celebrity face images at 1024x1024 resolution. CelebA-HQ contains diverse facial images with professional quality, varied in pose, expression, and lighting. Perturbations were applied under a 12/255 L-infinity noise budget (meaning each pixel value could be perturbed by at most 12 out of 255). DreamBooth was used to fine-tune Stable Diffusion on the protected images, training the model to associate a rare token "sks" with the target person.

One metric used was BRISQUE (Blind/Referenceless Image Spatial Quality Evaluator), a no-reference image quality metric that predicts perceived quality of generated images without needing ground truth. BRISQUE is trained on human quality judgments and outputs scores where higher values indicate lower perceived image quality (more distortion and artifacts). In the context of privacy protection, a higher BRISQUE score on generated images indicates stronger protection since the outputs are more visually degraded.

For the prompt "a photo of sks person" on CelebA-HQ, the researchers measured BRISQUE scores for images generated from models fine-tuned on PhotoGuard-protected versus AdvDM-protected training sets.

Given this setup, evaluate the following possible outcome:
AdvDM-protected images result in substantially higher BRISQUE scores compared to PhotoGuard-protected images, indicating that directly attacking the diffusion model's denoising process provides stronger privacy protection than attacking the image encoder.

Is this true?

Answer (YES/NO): YES